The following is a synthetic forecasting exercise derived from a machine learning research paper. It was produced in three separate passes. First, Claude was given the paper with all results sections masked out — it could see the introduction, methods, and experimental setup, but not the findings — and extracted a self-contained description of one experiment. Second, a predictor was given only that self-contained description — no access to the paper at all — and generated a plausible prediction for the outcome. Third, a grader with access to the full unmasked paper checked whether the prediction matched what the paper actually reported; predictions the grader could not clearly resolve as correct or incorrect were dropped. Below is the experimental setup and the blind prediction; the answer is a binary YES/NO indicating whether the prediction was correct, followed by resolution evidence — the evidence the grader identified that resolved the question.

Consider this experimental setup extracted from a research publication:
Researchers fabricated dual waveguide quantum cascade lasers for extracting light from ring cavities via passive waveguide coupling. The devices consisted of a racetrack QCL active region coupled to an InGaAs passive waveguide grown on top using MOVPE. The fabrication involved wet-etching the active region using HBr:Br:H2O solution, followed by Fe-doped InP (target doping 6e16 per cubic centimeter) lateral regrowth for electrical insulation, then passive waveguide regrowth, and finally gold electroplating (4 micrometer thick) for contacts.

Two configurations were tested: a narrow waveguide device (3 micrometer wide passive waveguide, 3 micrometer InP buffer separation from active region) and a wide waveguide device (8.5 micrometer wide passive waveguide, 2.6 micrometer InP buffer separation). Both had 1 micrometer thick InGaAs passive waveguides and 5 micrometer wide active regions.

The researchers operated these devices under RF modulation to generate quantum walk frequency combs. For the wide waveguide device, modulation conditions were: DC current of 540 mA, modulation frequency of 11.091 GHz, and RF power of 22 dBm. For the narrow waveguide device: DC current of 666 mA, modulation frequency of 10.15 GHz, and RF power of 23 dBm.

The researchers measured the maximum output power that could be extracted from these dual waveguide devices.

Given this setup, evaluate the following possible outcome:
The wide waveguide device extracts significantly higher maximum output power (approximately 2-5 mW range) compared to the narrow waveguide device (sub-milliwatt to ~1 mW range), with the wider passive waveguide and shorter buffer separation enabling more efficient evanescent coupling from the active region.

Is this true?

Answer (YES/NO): NO